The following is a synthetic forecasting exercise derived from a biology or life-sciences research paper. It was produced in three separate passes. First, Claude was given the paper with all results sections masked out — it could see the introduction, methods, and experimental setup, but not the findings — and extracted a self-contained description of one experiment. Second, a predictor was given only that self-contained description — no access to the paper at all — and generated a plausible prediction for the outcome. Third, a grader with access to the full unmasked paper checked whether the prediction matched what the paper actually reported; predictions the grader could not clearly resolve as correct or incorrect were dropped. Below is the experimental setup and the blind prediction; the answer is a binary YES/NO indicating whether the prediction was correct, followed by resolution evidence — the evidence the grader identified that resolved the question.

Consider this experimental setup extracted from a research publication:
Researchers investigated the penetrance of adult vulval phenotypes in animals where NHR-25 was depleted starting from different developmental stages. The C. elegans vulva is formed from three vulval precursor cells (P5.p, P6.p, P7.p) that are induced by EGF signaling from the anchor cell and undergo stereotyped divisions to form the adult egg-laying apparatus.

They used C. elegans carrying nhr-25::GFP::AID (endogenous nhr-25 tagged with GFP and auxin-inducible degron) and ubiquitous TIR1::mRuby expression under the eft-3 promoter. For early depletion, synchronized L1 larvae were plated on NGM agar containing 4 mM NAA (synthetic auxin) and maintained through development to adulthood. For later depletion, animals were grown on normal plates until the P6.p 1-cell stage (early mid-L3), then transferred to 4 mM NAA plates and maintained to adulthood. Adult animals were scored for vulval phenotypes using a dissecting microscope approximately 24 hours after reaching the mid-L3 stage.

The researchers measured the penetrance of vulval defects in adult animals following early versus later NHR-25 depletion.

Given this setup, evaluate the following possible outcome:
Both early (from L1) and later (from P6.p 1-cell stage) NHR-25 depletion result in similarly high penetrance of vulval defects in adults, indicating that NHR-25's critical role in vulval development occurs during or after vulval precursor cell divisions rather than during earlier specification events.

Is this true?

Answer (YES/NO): NO